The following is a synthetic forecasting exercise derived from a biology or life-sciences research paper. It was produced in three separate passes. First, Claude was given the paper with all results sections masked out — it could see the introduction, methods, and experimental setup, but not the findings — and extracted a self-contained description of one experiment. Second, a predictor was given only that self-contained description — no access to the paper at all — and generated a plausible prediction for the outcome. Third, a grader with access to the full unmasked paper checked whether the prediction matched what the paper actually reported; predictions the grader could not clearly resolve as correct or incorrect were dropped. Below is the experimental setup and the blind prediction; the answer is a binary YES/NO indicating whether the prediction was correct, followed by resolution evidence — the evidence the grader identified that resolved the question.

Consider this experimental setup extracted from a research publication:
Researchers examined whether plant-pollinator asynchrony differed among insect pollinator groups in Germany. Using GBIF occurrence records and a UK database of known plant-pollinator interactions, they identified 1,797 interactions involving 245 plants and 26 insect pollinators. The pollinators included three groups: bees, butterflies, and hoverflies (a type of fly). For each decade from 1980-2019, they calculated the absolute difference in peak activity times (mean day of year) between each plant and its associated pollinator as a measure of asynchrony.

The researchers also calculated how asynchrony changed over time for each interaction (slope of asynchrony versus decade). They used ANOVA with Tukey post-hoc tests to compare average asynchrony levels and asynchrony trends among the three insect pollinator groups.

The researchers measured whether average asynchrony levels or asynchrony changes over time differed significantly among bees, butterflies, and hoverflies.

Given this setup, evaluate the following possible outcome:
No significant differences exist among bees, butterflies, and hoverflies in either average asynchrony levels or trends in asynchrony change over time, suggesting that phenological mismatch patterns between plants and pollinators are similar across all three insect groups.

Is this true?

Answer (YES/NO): NO